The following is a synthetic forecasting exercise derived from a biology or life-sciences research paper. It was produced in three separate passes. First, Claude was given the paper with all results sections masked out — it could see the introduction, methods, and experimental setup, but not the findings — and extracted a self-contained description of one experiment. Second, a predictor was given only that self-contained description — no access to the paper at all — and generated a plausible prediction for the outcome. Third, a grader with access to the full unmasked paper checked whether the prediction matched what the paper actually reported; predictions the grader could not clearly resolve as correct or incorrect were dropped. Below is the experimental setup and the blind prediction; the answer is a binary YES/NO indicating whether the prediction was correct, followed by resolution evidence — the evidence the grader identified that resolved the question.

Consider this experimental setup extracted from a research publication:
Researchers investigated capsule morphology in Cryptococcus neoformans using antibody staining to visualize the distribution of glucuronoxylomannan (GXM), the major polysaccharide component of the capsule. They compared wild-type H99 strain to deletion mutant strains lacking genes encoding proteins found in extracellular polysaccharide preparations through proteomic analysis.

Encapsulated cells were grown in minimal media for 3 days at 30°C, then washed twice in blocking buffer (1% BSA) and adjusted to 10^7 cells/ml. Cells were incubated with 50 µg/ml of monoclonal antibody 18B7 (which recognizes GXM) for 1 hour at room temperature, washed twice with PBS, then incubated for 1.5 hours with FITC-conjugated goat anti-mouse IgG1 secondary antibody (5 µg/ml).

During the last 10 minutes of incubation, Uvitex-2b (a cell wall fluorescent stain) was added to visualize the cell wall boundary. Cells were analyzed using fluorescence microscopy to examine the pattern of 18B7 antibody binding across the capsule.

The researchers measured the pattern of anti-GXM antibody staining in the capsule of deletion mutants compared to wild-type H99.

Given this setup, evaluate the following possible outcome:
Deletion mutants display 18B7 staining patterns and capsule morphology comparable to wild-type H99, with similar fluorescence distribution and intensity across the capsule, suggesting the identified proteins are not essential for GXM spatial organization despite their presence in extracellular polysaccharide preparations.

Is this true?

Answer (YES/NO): NO